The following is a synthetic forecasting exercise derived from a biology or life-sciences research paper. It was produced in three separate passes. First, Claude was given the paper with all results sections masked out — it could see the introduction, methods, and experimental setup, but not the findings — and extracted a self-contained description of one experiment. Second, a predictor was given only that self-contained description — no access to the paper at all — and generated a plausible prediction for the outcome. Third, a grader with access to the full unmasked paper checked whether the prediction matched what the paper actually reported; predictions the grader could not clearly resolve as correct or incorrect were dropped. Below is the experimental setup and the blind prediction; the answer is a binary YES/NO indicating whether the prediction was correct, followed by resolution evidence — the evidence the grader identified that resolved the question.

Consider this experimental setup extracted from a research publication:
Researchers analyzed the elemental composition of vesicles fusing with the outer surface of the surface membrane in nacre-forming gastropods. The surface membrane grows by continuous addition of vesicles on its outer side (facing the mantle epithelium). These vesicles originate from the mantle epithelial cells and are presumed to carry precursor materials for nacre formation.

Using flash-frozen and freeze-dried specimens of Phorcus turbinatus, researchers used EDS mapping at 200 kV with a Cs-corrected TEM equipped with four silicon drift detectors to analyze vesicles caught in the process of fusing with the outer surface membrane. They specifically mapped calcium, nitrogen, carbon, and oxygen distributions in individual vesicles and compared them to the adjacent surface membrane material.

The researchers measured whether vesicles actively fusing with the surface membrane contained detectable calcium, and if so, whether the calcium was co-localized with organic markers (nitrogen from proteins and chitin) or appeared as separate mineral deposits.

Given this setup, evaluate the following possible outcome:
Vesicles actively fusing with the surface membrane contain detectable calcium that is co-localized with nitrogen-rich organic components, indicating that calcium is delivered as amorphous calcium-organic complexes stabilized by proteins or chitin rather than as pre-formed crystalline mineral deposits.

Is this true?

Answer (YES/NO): YES